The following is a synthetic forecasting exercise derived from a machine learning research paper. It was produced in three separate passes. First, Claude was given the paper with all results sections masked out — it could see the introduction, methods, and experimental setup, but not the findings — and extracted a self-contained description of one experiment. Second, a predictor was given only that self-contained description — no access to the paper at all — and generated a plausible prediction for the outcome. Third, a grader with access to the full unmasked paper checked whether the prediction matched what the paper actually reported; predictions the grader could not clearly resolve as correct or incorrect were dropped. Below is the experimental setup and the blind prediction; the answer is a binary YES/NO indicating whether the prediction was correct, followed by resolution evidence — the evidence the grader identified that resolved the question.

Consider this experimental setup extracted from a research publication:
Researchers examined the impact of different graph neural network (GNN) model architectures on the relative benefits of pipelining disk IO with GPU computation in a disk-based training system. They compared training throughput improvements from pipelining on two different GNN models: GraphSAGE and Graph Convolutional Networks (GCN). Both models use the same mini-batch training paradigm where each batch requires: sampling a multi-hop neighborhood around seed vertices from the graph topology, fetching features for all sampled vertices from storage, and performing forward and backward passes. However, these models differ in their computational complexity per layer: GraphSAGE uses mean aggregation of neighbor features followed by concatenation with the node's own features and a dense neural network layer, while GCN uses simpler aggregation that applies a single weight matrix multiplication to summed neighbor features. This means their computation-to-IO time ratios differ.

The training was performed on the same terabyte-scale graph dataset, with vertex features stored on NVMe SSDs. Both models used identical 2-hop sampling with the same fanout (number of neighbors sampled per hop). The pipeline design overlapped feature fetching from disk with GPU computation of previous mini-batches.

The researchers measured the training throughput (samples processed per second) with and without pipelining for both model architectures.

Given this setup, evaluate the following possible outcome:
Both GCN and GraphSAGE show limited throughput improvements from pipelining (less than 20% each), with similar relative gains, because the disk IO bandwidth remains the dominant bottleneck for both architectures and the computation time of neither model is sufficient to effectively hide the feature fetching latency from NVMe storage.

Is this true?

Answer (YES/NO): NO